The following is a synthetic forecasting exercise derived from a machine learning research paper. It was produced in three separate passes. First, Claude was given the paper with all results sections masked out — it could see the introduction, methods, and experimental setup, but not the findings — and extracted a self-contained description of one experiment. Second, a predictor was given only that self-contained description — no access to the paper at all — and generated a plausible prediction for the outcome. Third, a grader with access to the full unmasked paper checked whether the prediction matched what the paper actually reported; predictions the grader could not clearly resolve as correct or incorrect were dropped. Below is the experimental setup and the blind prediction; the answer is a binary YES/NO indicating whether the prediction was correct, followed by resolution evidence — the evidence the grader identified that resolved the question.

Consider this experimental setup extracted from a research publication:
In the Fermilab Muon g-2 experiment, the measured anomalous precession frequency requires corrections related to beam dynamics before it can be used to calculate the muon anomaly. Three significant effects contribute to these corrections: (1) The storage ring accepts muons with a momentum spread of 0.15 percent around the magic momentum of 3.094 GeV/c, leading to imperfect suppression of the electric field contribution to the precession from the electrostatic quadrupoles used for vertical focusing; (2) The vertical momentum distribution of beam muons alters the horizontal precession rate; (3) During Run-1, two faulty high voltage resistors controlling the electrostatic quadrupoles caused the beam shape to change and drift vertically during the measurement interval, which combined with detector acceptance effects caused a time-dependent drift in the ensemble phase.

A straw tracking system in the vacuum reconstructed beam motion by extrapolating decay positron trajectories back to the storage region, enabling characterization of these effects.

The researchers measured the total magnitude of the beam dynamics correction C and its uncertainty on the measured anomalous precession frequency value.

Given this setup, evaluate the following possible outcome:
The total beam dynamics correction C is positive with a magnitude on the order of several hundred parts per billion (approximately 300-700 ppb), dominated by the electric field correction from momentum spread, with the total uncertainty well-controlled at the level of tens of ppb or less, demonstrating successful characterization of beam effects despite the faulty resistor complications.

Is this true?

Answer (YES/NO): NO